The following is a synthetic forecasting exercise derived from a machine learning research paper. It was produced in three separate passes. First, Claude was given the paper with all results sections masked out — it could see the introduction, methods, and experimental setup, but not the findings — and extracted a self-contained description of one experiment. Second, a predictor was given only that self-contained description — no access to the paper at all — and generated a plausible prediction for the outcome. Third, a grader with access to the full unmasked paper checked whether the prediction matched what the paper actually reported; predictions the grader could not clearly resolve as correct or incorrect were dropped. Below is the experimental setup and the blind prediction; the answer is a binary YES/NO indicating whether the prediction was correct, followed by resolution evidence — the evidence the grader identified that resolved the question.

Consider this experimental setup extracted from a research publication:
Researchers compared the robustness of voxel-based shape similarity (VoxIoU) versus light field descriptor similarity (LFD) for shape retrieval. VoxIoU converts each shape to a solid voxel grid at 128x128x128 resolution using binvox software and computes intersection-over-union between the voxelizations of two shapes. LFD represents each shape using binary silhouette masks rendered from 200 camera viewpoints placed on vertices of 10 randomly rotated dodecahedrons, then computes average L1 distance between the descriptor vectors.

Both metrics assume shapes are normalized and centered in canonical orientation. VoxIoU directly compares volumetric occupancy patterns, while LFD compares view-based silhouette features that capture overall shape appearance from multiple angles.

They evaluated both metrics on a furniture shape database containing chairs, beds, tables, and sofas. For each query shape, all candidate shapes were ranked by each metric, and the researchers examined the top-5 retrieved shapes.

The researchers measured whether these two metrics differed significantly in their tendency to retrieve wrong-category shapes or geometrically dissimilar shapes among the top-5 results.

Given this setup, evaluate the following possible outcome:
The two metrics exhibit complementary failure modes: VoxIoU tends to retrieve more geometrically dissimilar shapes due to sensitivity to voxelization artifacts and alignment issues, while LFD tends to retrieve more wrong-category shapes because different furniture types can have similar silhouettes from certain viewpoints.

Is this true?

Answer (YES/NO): NO